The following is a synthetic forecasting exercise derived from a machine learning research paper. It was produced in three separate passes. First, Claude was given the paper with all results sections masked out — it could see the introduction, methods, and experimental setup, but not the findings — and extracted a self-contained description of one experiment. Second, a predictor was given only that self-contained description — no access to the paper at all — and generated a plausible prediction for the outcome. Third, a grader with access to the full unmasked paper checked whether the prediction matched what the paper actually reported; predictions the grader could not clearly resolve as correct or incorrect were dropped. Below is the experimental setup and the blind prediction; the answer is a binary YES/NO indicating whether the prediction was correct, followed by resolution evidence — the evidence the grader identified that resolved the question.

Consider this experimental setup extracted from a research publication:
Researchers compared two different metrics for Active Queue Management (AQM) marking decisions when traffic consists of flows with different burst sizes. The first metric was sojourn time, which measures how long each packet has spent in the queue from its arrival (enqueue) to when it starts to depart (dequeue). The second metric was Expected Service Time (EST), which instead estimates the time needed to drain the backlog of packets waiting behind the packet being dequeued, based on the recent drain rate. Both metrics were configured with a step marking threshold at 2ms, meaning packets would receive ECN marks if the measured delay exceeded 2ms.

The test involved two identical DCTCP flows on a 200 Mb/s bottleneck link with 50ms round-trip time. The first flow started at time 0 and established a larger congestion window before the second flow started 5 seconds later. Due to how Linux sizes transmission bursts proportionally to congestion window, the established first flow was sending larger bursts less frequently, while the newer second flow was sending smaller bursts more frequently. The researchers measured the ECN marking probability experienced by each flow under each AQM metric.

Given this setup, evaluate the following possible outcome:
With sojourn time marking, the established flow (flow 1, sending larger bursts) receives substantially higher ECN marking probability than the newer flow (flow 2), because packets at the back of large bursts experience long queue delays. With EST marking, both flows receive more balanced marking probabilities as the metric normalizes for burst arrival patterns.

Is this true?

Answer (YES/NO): NO